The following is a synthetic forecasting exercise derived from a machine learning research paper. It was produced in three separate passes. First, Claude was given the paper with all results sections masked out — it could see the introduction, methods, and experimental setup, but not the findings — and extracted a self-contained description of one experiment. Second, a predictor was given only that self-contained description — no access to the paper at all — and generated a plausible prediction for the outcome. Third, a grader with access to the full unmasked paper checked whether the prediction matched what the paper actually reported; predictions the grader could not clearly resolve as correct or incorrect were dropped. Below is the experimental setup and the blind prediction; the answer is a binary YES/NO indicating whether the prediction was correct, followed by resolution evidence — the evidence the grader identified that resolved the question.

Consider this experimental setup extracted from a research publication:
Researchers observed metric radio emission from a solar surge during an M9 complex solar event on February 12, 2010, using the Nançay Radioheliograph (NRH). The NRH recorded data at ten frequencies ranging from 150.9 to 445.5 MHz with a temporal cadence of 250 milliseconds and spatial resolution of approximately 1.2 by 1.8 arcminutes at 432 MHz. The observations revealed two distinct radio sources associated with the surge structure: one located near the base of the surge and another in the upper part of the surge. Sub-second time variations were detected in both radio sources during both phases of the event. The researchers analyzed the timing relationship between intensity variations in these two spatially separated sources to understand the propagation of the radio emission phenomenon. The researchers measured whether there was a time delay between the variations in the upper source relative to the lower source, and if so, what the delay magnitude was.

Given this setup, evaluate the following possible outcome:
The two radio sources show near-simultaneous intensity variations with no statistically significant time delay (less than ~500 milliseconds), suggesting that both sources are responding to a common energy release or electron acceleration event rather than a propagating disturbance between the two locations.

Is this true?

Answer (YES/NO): NO